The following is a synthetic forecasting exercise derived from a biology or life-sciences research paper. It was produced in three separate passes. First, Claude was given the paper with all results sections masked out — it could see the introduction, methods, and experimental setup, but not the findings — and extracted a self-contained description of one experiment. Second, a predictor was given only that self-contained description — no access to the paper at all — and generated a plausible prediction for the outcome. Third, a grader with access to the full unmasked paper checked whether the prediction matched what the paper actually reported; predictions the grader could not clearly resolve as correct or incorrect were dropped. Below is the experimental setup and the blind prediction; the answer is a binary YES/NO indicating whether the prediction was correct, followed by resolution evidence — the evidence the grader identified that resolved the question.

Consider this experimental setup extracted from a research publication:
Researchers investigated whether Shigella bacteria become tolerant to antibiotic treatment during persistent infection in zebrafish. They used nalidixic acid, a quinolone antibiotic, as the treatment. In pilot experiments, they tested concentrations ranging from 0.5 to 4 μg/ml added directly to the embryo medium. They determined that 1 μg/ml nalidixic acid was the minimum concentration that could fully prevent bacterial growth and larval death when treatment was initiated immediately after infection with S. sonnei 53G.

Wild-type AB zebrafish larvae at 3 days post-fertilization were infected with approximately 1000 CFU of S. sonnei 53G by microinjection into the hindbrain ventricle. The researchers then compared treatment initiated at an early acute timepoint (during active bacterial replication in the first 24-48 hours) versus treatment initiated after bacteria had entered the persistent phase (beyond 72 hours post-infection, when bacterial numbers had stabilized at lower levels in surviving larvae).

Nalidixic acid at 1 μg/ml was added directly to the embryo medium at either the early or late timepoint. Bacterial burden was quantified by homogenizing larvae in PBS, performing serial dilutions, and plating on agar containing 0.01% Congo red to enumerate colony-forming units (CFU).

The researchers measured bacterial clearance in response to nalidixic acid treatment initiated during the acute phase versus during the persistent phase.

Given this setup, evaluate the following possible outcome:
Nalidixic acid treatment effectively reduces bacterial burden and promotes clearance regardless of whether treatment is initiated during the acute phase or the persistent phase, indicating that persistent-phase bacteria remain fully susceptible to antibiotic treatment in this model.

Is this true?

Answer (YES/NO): NO